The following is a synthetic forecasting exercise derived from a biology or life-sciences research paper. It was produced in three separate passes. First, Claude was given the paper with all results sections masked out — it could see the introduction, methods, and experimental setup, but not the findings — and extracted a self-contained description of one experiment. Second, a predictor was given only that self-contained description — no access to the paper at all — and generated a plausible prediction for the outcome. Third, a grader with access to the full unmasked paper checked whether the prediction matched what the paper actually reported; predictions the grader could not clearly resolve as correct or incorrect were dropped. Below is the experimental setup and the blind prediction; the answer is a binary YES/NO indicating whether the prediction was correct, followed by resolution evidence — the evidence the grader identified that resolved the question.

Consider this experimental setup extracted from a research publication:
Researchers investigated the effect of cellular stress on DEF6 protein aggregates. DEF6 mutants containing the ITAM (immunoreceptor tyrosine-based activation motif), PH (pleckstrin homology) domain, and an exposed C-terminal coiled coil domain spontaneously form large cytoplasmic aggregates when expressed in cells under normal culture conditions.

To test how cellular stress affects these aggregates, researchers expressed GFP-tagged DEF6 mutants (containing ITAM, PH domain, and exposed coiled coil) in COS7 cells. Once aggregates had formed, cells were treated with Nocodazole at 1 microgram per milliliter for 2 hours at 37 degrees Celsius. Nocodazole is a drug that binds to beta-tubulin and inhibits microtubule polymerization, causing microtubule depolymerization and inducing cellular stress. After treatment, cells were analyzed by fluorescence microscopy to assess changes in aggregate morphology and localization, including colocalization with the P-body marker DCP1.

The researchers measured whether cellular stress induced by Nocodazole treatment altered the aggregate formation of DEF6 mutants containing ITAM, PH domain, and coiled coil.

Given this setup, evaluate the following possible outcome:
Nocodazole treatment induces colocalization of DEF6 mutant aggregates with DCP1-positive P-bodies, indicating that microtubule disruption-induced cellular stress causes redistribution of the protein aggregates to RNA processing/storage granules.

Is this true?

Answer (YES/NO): YES